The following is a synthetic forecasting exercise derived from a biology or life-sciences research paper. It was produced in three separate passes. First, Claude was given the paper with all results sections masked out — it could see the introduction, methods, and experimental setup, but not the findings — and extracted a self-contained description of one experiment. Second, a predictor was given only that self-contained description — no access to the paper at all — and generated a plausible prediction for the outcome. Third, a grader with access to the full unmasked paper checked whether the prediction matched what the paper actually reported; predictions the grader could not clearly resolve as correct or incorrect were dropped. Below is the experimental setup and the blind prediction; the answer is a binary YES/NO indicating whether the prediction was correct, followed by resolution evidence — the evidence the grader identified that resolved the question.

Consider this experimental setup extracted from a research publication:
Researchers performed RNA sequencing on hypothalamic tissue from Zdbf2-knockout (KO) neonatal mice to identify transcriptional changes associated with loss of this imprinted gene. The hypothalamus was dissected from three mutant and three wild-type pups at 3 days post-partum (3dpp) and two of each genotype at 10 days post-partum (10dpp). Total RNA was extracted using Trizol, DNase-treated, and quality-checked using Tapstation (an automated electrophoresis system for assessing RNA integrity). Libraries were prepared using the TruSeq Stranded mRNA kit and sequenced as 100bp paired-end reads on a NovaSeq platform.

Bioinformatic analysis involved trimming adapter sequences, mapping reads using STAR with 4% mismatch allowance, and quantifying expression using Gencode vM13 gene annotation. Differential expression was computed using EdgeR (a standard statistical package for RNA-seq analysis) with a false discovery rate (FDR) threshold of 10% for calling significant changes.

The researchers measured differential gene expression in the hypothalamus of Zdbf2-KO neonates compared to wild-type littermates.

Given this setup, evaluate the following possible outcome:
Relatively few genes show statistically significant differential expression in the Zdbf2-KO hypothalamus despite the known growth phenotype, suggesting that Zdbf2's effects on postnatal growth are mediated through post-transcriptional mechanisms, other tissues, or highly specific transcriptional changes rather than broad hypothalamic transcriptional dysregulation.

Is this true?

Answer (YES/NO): YES